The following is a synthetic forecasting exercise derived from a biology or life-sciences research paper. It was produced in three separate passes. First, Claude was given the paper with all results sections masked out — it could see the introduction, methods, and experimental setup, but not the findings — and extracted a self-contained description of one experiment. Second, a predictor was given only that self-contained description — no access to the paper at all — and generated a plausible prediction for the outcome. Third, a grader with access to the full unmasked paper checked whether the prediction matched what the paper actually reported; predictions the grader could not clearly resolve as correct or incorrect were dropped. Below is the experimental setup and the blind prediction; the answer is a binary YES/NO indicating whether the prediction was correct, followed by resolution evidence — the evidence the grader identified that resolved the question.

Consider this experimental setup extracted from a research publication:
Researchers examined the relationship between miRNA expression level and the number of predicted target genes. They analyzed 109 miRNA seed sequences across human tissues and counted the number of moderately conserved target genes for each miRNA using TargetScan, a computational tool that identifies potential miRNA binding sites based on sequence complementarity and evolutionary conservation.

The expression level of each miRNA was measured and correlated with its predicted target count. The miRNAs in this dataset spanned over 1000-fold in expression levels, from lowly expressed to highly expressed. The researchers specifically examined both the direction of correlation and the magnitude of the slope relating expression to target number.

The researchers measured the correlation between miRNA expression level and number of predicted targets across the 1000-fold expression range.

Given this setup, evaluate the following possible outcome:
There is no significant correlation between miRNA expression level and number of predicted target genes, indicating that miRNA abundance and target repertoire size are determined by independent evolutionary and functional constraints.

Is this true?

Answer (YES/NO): NO